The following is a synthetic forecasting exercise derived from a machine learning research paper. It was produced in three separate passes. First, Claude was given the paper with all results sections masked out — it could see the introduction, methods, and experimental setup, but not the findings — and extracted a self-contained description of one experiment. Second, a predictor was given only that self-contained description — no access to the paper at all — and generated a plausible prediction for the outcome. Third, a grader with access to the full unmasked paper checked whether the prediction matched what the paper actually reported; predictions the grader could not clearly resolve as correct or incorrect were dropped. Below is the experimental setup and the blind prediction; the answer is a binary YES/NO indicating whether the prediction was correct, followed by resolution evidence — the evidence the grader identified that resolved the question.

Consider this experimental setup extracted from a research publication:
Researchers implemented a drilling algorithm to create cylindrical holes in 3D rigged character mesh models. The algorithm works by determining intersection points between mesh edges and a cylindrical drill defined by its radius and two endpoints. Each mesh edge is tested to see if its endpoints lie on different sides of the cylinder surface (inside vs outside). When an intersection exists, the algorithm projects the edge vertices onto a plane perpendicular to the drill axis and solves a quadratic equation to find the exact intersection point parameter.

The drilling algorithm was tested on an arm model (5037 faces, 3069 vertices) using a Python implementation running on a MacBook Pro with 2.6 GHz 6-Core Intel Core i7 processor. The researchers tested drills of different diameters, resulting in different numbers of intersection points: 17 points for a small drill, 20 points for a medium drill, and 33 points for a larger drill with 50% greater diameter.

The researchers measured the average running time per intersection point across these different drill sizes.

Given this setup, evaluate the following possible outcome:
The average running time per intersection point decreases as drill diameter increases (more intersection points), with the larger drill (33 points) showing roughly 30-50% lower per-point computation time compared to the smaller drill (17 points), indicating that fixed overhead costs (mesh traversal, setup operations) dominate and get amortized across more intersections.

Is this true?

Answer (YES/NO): NO